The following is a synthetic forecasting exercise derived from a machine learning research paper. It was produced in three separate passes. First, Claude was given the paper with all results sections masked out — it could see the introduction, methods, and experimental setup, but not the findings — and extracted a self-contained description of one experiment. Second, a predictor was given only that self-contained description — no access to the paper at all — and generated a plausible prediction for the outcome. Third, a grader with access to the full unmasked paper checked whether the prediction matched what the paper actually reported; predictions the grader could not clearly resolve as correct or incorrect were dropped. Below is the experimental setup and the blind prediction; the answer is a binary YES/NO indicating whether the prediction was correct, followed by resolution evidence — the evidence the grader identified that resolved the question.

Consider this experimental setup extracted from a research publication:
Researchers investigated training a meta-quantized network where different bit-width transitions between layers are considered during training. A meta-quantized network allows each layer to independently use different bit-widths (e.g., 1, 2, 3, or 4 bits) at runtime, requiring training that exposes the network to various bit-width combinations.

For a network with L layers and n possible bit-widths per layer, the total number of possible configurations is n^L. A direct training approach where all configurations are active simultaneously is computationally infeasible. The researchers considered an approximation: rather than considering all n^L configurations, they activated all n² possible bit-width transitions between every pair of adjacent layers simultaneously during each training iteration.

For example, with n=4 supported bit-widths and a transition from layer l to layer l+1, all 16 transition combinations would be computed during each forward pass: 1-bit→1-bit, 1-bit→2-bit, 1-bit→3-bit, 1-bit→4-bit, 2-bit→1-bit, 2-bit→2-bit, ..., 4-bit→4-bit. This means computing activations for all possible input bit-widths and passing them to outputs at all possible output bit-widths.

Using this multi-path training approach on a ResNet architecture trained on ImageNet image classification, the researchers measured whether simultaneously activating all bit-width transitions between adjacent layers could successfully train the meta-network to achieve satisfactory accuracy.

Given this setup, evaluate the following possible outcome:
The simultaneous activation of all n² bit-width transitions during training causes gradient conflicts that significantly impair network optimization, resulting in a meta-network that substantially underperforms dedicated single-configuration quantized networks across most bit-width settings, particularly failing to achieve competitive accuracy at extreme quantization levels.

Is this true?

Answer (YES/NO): NO